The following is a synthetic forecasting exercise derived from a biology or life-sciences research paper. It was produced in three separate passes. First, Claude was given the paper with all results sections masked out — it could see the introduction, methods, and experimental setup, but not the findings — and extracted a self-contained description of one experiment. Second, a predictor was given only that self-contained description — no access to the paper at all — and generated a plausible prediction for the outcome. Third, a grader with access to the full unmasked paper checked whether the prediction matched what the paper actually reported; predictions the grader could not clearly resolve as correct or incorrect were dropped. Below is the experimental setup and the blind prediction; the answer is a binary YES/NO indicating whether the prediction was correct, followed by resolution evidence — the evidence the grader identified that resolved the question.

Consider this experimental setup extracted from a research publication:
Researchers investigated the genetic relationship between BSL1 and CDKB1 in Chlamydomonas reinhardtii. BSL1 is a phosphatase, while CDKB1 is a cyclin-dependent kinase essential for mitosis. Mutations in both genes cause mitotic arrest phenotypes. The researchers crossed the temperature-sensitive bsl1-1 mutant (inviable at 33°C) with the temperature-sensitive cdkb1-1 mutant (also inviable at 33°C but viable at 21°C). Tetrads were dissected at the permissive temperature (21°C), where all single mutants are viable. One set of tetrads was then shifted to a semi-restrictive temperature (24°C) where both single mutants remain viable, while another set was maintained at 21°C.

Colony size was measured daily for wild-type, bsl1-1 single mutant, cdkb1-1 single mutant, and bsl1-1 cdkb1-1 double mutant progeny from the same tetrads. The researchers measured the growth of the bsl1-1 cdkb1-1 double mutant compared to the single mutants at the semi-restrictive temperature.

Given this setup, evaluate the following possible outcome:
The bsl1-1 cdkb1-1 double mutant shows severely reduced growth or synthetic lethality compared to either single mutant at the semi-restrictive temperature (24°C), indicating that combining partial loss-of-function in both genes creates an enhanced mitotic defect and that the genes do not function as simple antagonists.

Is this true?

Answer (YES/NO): YES